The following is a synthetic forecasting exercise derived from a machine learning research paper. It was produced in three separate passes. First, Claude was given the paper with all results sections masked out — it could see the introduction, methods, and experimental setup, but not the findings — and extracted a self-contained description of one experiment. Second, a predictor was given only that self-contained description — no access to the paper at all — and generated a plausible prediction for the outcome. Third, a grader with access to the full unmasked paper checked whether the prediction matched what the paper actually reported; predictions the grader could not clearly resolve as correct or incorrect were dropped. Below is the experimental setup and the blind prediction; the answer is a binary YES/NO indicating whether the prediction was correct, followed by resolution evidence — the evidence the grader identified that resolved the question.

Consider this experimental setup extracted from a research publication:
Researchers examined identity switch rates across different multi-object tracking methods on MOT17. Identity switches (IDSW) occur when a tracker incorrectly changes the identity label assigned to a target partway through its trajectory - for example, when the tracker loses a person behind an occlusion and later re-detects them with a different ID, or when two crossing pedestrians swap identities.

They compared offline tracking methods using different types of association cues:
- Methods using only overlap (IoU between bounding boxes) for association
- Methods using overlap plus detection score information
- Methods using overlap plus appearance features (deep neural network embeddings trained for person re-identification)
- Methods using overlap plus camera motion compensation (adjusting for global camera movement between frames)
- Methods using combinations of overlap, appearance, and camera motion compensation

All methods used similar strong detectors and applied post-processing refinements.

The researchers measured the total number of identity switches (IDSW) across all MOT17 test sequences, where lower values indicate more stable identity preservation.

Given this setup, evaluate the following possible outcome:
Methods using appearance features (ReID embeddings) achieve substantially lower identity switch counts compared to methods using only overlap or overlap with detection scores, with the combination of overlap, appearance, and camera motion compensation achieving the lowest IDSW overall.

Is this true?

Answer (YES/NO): NO